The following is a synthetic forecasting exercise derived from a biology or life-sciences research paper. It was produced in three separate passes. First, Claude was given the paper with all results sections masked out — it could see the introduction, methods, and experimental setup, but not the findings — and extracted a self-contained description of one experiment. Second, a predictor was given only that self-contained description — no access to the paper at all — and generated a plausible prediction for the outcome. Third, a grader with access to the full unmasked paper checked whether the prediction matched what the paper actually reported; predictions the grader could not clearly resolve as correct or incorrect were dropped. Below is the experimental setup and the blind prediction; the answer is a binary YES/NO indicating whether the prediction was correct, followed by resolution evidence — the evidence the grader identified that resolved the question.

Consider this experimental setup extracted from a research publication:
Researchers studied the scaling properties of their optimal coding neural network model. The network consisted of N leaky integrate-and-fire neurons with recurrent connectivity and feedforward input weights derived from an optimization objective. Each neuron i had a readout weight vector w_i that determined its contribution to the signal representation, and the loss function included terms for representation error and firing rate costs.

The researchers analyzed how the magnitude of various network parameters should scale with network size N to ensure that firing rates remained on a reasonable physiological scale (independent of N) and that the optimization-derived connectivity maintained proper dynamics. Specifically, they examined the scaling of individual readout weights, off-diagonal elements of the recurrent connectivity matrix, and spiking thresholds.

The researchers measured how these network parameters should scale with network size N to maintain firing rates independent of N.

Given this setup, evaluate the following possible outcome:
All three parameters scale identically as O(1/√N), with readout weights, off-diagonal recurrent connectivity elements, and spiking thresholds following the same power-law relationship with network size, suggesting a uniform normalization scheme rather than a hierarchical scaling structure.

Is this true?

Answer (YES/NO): NO